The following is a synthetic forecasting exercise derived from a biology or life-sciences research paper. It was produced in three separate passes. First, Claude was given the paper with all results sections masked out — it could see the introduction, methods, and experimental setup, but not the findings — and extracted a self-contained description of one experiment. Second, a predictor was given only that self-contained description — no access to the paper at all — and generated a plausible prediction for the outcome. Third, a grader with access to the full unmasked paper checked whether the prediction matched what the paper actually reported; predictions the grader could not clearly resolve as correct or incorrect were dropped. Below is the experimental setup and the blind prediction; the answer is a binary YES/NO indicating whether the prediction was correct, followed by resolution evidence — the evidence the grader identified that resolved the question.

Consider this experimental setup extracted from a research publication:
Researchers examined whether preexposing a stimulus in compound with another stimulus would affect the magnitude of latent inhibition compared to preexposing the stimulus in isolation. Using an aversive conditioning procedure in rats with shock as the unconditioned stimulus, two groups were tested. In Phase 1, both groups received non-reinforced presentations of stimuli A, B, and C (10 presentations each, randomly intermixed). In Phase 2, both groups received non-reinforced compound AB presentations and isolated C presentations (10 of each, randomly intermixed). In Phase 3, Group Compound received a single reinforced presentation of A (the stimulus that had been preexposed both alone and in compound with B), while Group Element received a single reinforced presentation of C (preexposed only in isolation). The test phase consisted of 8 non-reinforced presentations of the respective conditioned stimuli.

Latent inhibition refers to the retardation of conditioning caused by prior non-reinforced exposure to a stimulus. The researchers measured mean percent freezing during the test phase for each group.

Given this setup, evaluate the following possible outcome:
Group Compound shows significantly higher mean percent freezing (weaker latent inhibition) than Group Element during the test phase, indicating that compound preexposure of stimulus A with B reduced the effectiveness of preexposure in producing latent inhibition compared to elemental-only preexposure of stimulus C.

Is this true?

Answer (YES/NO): NO